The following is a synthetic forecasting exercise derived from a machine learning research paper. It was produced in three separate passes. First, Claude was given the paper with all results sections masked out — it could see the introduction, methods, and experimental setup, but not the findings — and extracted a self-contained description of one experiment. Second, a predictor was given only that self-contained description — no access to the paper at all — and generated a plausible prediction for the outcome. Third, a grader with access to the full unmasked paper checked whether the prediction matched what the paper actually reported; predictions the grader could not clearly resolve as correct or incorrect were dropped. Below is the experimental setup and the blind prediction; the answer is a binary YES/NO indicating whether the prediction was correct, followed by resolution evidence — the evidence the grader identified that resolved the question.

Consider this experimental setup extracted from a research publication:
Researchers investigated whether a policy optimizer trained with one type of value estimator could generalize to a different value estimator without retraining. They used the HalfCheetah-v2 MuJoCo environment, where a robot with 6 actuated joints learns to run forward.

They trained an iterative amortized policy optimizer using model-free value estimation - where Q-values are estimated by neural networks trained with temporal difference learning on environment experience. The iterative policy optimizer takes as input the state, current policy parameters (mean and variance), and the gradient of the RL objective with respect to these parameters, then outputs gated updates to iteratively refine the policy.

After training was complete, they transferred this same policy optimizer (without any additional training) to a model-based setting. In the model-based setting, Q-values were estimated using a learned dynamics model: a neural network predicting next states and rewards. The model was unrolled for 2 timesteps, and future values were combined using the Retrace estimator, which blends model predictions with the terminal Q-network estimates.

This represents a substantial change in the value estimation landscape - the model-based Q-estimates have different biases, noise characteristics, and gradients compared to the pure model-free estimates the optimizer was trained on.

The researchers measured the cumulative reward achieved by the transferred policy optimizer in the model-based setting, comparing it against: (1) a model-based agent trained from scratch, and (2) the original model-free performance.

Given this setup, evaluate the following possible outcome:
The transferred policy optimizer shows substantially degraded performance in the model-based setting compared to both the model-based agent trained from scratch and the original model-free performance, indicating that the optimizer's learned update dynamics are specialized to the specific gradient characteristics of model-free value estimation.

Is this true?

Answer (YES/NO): NO